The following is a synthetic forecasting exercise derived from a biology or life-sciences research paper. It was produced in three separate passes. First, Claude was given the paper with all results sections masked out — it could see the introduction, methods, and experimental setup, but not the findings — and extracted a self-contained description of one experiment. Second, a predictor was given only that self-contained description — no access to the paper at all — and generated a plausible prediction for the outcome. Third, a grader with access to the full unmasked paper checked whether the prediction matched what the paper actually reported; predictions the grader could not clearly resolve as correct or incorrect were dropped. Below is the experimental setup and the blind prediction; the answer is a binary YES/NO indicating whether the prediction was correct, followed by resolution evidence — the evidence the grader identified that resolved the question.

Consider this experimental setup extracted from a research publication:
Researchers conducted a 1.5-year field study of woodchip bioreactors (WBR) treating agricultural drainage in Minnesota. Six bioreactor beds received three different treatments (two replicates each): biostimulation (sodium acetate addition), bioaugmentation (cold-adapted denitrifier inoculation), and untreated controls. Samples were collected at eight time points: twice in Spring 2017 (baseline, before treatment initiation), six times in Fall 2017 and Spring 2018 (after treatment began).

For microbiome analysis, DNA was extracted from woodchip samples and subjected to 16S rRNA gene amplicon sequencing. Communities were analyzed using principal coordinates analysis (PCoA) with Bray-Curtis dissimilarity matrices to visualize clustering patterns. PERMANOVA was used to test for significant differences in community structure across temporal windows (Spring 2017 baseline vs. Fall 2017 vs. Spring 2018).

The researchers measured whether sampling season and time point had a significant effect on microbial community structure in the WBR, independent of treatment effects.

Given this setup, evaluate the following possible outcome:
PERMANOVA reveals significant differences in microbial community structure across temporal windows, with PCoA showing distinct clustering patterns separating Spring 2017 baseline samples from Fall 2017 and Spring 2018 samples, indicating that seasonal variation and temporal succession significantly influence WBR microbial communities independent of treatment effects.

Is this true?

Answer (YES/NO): NO